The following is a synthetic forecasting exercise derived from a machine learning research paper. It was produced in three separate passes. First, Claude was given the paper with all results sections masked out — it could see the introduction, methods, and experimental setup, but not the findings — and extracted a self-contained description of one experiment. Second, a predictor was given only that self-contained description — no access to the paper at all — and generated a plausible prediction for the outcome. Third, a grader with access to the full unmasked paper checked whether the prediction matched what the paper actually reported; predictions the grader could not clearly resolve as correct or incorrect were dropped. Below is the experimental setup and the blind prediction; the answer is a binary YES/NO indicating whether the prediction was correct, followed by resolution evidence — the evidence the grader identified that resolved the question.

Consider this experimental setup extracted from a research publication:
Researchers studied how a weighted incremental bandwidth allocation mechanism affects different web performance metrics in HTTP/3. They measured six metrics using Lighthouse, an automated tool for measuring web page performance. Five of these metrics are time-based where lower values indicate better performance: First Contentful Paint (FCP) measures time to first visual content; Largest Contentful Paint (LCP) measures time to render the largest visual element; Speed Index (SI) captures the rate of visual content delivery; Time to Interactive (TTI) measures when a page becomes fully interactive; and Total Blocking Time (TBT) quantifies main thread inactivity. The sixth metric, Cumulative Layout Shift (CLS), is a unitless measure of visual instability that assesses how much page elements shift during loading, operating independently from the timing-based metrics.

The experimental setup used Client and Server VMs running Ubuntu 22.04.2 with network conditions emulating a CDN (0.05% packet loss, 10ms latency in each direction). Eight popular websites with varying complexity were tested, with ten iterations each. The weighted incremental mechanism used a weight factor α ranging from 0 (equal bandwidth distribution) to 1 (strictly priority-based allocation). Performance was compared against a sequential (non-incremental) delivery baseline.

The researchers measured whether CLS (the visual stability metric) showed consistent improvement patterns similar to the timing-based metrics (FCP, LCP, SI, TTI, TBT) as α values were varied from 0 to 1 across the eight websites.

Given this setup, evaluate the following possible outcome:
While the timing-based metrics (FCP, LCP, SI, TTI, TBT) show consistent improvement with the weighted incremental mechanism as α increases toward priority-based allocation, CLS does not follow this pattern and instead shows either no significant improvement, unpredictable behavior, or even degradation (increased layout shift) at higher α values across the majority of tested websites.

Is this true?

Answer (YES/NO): NO